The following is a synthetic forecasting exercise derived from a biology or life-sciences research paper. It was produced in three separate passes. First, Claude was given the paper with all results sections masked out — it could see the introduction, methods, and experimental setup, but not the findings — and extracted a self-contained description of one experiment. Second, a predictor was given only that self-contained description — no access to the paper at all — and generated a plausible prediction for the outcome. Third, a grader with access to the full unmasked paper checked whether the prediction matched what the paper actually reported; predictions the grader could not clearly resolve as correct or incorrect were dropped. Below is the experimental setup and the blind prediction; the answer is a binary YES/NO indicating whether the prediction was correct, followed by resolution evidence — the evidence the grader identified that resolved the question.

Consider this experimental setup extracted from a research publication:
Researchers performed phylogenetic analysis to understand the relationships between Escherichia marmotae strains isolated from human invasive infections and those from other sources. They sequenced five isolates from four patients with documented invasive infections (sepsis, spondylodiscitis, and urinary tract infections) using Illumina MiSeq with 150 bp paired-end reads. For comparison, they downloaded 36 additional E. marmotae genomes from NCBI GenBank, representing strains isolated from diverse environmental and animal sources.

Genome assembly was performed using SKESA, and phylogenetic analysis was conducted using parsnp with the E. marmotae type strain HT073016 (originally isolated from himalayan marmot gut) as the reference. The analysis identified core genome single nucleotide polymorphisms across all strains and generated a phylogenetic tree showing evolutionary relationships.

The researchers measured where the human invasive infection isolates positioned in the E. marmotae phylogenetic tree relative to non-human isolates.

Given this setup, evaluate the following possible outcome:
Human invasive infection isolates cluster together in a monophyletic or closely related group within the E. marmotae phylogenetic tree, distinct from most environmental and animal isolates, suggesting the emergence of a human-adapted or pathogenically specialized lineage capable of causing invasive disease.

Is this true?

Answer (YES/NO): NO